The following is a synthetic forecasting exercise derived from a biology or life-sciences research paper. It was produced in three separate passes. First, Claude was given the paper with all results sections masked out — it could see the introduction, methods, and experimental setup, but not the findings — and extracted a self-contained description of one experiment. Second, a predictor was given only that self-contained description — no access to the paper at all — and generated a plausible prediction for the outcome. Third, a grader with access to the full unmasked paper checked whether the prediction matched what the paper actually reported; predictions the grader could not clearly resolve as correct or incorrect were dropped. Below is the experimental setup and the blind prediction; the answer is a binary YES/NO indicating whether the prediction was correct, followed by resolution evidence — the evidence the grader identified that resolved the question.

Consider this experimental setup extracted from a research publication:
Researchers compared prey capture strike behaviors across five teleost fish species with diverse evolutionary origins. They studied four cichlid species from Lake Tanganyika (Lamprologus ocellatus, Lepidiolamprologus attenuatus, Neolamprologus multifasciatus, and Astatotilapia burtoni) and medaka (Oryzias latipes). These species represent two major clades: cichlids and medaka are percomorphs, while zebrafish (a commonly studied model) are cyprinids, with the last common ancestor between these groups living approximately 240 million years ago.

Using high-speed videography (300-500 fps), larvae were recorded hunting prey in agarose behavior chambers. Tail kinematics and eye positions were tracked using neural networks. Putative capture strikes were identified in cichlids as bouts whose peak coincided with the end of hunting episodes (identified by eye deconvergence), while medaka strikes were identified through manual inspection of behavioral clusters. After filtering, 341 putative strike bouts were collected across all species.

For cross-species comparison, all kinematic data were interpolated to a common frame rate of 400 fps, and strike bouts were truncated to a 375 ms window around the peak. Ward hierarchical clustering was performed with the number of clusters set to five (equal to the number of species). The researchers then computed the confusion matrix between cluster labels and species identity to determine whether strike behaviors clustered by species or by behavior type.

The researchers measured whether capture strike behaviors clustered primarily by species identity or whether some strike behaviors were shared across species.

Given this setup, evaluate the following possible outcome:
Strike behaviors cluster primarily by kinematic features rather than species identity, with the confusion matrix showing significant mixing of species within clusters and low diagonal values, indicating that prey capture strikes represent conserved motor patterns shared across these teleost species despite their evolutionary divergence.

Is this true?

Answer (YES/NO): NO